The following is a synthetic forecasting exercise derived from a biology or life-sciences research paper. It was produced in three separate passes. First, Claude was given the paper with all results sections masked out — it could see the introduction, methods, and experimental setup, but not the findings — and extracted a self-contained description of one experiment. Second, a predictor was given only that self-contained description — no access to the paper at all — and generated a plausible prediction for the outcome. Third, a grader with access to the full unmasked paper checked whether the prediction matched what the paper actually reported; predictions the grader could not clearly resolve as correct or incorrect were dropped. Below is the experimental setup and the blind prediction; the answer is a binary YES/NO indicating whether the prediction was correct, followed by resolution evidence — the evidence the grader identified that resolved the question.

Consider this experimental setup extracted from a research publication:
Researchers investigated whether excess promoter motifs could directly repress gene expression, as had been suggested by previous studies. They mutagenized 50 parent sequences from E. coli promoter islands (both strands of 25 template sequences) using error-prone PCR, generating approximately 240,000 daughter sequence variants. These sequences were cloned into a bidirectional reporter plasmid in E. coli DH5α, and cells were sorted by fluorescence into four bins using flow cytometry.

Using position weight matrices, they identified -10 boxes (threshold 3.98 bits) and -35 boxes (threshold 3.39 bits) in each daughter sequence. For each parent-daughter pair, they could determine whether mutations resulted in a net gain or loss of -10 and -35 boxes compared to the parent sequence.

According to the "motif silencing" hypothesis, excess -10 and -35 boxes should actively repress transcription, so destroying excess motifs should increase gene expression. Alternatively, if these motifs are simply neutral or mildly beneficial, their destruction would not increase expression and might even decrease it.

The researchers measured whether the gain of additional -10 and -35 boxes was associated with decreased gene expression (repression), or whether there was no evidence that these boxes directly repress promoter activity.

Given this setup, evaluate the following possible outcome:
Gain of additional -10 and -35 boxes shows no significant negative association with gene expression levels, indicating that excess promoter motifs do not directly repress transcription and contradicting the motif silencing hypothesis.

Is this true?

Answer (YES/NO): YES